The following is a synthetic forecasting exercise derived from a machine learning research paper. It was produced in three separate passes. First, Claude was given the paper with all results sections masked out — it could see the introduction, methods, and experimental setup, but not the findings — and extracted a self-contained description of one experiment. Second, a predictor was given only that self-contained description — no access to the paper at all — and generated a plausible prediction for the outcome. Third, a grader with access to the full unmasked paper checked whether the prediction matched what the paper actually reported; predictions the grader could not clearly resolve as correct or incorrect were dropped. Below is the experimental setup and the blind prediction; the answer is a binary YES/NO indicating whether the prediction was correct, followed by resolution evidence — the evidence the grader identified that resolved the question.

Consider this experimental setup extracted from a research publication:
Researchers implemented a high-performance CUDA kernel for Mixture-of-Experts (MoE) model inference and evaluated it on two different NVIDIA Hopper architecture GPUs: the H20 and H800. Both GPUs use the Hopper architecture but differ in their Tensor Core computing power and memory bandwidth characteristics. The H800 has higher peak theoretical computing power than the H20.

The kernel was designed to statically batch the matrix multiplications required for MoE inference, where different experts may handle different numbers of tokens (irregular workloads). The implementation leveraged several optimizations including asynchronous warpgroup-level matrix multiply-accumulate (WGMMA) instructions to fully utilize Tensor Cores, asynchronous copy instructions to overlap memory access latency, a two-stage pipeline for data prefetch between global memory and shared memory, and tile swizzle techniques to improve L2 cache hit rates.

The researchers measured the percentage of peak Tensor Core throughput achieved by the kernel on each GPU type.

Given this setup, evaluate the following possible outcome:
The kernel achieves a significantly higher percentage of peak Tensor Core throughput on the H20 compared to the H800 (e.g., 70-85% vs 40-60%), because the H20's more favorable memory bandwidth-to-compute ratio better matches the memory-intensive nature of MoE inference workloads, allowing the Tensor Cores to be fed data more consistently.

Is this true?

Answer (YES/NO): NO